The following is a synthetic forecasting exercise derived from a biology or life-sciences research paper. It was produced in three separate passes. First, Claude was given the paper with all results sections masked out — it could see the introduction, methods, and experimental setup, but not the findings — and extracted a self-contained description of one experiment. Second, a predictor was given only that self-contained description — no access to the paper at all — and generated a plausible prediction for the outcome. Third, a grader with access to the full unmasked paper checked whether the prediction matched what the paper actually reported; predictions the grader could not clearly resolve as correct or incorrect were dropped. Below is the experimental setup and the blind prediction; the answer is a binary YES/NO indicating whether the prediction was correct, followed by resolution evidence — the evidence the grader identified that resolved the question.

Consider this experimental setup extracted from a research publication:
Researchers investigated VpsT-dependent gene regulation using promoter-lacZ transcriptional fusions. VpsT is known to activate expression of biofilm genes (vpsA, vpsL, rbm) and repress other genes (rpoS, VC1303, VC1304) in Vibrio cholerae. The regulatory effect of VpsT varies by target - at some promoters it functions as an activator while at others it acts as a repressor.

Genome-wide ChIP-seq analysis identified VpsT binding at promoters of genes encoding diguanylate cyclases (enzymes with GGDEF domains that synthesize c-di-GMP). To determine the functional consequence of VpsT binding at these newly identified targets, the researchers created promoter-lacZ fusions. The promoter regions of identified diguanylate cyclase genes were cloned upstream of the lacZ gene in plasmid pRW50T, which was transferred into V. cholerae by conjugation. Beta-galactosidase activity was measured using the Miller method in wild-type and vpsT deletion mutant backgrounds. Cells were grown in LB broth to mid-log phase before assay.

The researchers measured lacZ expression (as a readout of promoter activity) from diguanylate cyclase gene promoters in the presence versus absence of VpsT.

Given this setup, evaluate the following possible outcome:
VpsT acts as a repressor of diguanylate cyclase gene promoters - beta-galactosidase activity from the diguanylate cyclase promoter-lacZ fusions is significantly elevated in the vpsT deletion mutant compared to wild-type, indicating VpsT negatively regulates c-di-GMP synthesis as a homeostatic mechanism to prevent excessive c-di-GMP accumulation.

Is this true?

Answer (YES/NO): NO